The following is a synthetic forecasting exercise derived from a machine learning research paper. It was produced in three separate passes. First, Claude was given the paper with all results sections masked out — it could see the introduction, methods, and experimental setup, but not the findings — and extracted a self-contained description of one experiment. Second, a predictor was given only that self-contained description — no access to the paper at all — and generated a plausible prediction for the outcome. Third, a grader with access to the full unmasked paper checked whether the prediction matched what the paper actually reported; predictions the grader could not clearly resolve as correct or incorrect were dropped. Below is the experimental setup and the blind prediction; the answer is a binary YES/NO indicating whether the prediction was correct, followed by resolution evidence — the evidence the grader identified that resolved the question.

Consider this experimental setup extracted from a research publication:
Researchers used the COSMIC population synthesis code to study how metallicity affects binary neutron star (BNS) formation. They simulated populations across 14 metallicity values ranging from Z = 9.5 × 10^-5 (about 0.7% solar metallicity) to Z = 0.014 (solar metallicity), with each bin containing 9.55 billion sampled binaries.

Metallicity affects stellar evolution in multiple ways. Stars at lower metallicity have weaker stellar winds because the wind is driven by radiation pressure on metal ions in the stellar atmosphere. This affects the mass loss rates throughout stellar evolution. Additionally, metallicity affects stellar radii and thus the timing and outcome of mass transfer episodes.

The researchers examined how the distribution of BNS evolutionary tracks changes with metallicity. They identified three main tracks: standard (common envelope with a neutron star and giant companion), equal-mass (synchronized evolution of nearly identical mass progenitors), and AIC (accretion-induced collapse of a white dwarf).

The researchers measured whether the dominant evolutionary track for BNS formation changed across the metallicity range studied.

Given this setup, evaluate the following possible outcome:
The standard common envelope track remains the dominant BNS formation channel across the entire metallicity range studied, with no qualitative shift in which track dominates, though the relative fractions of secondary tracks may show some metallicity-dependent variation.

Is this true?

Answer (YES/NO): NO